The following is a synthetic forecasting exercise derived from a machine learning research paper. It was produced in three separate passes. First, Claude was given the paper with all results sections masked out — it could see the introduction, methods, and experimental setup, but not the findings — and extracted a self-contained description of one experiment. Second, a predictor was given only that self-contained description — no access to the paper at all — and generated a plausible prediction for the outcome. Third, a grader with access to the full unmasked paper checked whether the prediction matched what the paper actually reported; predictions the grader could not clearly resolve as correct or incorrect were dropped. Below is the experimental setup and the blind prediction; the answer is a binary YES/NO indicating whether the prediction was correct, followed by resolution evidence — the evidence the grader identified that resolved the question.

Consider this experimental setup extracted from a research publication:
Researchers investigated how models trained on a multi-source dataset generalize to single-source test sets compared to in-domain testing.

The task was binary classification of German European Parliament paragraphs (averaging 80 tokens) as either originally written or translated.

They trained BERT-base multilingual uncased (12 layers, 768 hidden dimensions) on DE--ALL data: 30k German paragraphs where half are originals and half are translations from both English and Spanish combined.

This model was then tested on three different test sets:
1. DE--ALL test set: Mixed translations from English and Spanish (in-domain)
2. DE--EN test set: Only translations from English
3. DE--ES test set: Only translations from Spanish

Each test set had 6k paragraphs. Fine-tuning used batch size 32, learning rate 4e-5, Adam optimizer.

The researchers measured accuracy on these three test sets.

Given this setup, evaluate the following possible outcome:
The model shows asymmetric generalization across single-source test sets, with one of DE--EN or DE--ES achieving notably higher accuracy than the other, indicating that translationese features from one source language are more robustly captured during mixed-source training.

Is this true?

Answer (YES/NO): NO